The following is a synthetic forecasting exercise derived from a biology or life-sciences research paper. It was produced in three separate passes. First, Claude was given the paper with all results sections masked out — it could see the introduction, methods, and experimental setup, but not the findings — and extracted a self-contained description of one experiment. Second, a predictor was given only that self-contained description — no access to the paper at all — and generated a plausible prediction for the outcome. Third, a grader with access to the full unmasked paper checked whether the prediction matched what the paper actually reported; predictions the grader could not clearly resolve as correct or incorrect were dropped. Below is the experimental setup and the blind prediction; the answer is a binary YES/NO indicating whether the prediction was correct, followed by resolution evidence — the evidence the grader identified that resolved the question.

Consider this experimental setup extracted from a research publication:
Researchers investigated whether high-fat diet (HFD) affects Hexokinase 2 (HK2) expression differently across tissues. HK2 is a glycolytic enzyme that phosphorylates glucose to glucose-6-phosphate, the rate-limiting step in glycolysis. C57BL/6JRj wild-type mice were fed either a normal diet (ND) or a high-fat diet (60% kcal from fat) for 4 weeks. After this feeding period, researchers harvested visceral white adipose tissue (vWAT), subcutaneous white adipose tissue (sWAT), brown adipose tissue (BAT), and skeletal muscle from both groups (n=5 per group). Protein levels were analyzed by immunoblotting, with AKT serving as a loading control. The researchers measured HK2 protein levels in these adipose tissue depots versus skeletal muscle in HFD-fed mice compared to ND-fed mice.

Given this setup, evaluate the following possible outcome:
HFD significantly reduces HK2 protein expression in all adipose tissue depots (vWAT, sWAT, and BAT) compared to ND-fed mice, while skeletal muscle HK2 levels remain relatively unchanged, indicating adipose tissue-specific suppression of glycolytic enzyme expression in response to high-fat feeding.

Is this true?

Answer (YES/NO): YES